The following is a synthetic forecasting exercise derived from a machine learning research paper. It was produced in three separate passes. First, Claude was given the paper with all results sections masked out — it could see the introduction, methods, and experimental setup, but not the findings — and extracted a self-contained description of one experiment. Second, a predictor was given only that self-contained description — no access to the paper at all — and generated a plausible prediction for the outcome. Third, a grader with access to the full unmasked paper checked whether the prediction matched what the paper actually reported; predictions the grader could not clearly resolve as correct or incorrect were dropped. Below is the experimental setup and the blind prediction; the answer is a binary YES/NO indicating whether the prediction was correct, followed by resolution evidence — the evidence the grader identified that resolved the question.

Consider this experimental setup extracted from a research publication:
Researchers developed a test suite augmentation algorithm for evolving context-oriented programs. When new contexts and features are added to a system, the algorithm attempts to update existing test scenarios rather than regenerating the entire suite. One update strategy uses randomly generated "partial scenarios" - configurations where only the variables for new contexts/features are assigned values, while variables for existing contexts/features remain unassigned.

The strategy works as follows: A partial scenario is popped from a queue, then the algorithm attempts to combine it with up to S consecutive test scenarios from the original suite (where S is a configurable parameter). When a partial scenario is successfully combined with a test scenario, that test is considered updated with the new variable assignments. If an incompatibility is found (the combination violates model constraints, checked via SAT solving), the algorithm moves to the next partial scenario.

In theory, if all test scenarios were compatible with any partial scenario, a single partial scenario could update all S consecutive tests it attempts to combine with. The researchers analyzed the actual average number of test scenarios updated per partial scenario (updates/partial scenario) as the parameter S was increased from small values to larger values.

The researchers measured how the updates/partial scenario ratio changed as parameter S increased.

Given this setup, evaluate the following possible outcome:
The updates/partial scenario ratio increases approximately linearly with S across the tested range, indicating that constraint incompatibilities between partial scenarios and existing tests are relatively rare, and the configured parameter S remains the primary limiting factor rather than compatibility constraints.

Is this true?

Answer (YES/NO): NO